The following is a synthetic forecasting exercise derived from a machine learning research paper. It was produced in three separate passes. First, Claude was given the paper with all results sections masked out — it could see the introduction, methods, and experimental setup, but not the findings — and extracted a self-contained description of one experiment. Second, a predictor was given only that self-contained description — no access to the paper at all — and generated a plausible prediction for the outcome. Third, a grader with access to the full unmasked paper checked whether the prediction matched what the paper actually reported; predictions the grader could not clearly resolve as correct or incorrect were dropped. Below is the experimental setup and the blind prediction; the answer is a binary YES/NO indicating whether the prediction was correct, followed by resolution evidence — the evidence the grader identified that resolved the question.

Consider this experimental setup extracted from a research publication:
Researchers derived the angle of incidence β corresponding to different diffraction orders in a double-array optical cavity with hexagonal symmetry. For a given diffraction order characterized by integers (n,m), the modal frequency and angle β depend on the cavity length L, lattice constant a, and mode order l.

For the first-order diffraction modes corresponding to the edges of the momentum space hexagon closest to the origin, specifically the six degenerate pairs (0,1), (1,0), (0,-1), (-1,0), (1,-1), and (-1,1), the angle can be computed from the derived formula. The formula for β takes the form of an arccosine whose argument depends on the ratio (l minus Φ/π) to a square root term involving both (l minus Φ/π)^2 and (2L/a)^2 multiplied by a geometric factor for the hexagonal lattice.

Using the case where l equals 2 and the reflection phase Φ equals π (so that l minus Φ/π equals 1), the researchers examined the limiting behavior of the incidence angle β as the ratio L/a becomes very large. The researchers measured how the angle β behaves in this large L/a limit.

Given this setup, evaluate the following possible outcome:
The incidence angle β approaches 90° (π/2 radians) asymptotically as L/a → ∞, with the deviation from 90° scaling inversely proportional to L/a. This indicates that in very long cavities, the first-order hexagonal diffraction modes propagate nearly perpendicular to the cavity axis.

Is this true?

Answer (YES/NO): YES